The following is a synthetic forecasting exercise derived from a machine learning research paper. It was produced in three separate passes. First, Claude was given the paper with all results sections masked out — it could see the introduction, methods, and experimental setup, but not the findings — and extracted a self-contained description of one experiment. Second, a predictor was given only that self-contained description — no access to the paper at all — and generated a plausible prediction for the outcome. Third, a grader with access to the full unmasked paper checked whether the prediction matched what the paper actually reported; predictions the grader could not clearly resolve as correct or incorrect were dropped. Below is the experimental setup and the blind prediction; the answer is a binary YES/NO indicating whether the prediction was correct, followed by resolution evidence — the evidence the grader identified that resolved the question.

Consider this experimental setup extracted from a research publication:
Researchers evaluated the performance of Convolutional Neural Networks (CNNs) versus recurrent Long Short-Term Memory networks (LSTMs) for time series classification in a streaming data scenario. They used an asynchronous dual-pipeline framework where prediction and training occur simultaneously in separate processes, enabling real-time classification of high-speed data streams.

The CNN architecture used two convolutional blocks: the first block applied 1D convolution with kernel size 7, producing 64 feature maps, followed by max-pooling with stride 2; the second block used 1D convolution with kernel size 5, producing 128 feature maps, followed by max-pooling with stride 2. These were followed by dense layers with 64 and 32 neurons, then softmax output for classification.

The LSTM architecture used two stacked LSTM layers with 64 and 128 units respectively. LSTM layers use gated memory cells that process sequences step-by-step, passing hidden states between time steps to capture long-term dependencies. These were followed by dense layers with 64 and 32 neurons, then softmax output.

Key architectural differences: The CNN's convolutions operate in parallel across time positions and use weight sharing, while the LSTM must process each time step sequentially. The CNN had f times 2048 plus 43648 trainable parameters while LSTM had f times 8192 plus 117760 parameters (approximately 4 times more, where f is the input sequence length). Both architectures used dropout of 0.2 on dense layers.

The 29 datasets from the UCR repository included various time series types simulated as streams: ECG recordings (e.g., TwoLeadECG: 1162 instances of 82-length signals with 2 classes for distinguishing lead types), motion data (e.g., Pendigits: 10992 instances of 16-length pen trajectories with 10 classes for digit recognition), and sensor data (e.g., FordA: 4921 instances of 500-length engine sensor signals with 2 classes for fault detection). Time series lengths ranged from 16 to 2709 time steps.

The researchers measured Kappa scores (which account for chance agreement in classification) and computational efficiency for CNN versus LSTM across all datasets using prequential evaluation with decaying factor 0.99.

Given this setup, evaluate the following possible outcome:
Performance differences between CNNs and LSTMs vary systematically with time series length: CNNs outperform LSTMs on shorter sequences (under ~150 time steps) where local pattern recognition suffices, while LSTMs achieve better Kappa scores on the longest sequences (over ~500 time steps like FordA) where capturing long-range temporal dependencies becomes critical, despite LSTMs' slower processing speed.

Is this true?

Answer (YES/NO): NO